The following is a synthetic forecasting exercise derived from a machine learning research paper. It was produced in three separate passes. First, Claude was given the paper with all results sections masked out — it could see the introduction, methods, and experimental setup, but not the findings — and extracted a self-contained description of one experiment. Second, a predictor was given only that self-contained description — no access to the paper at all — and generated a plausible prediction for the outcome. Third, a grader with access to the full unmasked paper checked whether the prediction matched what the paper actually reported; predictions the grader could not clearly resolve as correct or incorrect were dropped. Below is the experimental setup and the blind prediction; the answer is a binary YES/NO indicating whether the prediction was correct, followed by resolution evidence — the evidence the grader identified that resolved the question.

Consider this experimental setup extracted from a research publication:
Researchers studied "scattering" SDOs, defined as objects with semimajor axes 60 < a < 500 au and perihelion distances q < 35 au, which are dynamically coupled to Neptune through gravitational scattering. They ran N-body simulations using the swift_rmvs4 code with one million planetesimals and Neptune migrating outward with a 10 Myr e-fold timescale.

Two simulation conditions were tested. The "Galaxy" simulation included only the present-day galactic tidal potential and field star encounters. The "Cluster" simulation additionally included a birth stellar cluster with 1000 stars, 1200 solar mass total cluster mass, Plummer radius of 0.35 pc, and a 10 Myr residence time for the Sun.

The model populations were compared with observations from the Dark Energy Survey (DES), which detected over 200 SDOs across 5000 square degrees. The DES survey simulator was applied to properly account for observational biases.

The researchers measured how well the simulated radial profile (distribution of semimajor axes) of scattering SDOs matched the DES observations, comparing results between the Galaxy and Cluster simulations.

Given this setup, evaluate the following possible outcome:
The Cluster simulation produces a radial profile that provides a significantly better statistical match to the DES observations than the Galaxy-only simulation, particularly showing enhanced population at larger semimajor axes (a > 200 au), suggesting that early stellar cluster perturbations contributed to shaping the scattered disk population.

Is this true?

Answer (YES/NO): NO